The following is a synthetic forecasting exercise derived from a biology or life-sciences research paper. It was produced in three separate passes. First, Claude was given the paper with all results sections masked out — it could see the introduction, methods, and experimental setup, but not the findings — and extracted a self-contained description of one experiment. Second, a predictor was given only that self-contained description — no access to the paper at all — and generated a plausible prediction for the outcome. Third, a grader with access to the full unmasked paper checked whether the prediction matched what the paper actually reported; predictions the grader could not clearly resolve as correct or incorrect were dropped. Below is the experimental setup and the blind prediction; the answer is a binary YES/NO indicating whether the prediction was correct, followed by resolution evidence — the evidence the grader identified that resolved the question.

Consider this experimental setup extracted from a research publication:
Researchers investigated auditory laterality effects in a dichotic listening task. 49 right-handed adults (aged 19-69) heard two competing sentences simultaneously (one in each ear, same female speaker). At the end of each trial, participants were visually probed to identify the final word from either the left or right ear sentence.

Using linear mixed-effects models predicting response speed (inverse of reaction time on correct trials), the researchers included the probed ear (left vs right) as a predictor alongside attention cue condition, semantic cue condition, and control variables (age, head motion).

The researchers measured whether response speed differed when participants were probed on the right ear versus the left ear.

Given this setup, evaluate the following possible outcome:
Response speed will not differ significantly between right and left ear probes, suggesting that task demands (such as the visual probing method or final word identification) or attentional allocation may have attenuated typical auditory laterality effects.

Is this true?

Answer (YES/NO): NO